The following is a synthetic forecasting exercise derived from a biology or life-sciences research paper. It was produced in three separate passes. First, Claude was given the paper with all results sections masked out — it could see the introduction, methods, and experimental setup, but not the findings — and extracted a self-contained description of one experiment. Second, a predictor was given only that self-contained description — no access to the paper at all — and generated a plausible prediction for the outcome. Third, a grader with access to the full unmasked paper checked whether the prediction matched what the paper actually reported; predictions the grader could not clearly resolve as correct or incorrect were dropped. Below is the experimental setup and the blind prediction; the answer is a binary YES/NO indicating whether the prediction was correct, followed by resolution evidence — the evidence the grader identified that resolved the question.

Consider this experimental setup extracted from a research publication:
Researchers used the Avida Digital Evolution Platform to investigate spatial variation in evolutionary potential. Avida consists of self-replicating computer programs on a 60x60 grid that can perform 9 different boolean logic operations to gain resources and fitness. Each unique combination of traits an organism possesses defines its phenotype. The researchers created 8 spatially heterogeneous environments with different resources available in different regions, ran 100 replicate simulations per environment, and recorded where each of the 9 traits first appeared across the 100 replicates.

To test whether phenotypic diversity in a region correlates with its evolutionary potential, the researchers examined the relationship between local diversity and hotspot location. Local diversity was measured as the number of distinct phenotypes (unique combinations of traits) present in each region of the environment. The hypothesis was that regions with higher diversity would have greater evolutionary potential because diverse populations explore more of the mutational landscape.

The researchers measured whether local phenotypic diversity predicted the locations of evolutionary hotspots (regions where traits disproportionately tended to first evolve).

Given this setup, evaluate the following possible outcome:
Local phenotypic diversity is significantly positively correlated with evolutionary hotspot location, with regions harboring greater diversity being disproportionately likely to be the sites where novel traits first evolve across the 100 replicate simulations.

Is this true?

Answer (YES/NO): NO